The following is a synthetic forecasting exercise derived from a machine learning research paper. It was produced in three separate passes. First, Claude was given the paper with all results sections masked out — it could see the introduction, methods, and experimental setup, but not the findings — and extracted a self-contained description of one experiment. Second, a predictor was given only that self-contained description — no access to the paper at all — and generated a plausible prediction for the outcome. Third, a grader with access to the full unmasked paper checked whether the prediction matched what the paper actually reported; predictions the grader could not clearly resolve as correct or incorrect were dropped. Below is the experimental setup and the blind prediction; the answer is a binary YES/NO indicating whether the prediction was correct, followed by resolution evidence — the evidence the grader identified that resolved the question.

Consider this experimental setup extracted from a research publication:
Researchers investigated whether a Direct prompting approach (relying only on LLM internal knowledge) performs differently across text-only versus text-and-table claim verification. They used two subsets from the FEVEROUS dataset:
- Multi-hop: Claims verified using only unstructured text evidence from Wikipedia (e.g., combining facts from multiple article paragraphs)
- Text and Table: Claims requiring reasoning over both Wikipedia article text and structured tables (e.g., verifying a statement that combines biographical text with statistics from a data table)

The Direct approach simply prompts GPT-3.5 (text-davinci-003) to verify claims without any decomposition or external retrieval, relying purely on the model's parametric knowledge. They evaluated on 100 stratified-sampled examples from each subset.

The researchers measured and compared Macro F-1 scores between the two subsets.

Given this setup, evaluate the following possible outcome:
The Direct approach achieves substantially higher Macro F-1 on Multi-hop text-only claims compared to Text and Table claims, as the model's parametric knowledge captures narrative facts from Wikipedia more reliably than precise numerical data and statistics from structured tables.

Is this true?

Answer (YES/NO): NO